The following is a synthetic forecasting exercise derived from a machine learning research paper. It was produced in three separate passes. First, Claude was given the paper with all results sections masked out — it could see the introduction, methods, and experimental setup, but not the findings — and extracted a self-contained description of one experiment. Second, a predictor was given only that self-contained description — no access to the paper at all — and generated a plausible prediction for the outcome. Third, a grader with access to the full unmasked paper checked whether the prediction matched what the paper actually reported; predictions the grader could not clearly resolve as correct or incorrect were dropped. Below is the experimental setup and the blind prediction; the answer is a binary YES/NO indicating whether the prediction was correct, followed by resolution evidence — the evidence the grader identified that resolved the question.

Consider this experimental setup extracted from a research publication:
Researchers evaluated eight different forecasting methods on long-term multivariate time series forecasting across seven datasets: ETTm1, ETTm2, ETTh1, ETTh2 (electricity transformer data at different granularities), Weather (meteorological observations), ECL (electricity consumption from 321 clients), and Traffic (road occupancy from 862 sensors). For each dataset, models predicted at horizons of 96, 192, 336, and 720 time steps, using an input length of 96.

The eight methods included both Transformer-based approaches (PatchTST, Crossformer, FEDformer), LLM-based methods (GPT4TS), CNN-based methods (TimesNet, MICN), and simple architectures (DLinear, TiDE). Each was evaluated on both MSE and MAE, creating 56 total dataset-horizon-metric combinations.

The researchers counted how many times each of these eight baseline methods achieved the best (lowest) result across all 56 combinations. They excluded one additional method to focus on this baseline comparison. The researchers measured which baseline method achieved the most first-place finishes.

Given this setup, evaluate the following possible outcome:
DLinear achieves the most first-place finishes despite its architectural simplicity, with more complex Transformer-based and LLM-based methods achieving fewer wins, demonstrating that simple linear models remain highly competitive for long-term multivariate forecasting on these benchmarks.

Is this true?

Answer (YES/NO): NO